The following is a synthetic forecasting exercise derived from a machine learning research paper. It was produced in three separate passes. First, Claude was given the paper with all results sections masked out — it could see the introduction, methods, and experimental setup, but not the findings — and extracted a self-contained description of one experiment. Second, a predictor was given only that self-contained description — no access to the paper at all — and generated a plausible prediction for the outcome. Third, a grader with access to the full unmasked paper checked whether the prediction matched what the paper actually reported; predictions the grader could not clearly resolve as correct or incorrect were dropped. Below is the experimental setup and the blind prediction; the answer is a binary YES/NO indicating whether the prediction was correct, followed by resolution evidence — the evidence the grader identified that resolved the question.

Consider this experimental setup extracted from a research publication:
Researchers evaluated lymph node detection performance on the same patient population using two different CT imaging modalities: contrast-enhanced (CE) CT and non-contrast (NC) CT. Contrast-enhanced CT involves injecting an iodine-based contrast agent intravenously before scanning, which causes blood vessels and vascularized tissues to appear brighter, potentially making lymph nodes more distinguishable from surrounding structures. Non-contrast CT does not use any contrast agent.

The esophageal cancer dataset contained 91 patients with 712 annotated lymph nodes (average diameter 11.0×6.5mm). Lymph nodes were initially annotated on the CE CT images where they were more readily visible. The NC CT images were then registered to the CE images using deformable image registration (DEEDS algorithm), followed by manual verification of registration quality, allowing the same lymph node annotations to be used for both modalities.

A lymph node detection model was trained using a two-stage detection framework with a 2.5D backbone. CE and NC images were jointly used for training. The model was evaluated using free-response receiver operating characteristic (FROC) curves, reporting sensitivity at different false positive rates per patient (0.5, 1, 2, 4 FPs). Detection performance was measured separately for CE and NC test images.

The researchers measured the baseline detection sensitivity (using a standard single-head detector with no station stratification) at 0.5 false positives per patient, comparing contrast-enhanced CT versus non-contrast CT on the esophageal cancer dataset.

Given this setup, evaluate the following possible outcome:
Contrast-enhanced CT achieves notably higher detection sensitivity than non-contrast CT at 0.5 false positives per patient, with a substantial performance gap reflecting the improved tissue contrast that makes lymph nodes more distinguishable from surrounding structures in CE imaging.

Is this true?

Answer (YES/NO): NO